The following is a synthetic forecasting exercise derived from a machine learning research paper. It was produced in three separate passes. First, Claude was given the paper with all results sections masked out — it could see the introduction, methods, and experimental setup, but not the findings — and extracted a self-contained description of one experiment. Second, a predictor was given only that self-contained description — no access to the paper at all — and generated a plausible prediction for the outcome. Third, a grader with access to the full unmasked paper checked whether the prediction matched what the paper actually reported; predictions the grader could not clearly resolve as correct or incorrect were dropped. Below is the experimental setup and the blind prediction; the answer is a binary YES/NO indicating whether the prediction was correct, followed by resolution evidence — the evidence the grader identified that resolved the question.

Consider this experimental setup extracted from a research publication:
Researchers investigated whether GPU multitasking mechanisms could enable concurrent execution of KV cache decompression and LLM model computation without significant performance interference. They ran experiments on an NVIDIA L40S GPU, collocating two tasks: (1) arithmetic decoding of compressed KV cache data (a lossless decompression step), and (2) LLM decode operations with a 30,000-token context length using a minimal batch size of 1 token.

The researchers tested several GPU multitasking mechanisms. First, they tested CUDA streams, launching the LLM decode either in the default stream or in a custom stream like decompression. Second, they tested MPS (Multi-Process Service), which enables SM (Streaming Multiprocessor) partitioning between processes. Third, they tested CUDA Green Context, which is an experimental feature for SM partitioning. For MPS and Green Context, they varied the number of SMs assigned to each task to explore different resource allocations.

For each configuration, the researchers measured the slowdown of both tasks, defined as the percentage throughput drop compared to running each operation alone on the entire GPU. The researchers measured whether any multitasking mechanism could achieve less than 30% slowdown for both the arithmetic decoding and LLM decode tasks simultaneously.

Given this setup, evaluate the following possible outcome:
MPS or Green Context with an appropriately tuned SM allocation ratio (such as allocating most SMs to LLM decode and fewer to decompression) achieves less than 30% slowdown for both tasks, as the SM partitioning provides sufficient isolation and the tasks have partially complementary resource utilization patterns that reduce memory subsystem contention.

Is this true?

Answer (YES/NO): NO